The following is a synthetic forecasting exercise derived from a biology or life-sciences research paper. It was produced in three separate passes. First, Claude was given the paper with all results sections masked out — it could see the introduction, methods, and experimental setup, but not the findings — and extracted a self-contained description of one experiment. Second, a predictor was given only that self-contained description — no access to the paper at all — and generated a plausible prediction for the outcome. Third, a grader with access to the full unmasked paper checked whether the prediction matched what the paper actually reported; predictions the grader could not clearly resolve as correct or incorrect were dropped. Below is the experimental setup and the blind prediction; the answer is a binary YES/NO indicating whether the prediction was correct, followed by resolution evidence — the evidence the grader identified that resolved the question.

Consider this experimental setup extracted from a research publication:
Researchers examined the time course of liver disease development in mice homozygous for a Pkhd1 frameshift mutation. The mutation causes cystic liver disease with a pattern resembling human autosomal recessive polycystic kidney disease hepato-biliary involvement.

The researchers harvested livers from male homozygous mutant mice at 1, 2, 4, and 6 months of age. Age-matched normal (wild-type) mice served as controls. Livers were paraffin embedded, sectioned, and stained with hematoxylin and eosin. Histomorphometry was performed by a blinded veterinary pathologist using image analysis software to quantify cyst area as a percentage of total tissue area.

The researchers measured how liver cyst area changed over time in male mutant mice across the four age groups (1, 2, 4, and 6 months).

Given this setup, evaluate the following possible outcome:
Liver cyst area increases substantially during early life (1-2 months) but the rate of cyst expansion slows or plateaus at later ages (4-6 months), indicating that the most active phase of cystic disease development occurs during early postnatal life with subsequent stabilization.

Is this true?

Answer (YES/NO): NO